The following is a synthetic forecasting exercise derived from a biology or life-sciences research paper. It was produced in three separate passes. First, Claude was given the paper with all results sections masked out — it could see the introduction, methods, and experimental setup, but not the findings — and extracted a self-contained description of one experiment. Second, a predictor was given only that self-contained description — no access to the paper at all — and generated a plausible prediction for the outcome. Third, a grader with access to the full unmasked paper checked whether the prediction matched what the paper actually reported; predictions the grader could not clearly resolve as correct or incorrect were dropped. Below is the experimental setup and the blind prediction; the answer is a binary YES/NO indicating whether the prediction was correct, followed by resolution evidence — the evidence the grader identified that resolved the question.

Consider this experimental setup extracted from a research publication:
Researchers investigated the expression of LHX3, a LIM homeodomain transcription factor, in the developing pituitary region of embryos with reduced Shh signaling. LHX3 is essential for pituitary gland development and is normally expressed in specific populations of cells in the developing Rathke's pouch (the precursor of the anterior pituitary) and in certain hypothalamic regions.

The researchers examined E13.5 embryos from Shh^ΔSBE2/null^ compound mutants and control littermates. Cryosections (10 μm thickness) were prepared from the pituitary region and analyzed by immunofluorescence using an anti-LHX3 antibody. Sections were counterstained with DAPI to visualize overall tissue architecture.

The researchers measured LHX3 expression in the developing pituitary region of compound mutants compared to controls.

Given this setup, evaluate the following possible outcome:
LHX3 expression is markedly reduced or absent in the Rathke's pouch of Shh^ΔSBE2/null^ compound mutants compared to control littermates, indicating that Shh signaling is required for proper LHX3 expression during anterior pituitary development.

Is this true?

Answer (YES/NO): NO